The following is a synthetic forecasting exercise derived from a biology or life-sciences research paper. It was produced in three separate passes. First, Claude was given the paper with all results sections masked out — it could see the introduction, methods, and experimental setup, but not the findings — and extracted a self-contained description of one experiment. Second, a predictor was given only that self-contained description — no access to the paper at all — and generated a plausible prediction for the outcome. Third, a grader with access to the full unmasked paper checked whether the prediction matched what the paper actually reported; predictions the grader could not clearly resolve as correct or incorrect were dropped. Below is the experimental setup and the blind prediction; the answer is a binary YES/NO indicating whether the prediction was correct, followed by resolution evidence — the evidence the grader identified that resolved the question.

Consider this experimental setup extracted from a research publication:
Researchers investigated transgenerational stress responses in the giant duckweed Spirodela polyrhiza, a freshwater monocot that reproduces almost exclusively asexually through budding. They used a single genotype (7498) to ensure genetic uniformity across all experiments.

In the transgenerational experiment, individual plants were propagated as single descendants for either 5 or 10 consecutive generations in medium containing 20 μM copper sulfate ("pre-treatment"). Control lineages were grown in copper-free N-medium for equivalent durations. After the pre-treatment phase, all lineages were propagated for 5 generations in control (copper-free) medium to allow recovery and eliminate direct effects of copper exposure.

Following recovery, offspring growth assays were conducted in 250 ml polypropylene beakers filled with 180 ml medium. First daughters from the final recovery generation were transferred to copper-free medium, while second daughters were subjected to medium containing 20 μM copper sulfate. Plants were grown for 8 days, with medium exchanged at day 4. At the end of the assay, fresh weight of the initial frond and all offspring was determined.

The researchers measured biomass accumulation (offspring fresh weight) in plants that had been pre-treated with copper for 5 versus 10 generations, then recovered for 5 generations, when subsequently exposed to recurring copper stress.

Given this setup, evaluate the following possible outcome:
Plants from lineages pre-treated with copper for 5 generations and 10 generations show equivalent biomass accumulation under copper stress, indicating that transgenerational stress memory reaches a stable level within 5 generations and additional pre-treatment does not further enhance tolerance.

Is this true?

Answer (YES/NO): NO